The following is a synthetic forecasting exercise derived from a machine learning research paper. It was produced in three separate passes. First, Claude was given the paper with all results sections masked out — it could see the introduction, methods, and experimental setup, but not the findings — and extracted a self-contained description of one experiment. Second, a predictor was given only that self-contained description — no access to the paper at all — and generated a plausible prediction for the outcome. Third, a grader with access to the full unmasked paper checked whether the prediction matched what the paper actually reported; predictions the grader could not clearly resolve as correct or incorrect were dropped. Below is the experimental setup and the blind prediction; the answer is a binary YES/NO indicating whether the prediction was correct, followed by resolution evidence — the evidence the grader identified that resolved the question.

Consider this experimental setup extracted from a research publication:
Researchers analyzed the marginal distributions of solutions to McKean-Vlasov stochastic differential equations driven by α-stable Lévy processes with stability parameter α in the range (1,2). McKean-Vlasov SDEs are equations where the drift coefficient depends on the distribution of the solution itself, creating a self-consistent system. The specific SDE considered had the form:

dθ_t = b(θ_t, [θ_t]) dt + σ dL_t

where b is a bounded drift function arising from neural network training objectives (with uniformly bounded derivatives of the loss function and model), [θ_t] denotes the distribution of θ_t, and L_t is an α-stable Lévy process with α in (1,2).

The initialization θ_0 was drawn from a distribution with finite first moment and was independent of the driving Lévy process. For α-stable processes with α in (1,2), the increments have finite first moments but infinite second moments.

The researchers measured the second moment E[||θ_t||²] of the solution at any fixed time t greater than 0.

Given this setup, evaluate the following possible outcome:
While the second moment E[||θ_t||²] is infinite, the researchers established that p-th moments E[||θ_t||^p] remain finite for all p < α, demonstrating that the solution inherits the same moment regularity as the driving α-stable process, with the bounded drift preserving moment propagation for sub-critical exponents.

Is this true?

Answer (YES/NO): NO